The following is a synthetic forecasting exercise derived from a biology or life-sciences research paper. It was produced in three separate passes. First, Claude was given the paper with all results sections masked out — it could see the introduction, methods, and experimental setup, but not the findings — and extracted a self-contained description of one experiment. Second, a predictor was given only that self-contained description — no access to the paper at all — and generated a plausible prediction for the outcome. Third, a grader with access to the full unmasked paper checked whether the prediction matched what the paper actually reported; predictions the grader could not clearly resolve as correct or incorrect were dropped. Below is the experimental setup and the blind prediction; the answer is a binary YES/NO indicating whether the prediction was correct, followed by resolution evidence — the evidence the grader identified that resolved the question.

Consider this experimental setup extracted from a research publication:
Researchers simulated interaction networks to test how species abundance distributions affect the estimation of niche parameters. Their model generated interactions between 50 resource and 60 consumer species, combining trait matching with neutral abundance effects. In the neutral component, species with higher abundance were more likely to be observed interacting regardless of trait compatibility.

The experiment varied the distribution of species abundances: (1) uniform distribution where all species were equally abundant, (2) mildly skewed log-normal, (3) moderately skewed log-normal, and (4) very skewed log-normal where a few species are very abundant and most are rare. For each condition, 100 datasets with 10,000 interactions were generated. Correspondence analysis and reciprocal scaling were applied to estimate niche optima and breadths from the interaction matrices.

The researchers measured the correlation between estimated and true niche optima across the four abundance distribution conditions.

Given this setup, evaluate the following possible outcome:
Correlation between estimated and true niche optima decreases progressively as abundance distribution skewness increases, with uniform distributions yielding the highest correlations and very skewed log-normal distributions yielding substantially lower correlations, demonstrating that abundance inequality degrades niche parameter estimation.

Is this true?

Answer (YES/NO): NO